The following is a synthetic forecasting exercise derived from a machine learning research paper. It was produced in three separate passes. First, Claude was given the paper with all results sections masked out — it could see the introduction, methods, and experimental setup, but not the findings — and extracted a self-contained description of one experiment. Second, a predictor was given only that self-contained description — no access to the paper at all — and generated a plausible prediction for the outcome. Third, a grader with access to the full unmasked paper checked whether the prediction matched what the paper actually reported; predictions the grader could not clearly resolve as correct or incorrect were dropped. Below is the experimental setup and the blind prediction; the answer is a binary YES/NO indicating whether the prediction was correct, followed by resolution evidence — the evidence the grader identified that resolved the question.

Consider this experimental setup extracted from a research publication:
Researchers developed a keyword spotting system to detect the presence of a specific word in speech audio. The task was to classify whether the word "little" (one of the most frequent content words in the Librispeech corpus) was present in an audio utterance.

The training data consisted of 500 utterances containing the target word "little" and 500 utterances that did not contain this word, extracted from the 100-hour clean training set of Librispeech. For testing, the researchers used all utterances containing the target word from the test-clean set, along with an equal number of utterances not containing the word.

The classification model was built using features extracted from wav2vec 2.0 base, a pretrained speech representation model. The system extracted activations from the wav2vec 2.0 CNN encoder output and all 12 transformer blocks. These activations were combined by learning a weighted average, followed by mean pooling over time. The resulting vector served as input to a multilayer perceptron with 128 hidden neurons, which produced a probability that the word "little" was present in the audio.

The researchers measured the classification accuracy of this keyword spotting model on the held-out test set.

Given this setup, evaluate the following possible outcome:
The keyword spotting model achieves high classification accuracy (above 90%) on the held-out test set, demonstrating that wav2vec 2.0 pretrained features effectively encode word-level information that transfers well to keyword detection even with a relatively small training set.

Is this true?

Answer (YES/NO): NO